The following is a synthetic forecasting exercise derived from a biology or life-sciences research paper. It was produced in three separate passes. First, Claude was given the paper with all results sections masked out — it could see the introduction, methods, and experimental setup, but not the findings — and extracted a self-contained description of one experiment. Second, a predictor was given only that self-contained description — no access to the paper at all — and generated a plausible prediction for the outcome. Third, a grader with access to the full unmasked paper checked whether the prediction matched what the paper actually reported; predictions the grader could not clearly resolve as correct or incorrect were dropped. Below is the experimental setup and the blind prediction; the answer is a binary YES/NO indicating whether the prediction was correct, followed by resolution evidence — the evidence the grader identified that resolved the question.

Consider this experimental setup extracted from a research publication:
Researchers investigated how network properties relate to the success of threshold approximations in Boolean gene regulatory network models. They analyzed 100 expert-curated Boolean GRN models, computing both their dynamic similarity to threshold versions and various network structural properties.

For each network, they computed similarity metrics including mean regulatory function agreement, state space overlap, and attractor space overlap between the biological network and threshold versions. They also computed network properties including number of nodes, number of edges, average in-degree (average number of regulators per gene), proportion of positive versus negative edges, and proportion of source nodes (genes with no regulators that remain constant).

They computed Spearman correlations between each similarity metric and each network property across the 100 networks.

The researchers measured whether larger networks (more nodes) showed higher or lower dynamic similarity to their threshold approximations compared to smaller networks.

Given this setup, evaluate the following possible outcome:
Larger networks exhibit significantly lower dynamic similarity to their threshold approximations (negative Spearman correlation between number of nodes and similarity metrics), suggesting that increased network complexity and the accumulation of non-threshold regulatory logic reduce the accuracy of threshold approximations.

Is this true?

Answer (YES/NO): YES